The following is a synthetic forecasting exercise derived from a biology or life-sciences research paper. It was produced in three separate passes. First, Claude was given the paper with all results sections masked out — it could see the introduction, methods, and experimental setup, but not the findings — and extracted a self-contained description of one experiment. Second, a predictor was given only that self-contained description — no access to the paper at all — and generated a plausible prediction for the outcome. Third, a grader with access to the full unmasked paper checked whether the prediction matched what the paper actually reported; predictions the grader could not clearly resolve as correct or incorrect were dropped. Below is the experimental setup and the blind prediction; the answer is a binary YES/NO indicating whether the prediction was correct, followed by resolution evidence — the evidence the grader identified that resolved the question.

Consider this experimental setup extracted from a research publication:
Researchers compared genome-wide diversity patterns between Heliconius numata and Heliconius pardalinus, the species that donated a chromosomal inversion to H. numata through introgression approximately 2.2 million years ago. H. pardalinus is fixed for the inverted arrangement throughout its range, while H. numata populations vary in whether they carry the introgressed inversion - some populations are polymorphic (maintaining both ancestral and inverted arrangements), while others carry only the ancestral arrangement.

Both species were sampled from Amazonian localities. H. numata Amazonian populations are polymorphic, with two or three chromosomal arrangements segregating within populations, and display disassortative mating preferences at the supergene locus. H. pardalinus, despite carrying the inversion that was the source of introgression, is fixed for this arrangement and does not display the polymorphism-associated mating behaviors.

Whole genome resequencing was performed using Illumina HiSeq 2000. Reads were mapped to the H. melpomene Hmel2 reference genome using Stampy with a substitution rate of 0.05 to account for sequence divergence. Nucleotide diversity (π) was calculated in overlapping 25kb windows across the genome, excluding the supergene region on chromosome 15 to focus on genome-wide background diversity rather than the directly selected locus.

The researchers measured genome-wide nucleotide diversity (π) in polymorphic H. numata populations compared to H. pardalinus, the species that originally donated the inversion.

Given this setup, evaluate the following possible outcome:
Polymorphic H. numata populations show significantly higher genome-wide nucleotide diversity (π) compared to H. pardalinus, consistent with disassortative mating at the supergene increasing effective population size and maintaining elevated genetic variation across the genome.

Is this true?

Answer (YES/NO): YES